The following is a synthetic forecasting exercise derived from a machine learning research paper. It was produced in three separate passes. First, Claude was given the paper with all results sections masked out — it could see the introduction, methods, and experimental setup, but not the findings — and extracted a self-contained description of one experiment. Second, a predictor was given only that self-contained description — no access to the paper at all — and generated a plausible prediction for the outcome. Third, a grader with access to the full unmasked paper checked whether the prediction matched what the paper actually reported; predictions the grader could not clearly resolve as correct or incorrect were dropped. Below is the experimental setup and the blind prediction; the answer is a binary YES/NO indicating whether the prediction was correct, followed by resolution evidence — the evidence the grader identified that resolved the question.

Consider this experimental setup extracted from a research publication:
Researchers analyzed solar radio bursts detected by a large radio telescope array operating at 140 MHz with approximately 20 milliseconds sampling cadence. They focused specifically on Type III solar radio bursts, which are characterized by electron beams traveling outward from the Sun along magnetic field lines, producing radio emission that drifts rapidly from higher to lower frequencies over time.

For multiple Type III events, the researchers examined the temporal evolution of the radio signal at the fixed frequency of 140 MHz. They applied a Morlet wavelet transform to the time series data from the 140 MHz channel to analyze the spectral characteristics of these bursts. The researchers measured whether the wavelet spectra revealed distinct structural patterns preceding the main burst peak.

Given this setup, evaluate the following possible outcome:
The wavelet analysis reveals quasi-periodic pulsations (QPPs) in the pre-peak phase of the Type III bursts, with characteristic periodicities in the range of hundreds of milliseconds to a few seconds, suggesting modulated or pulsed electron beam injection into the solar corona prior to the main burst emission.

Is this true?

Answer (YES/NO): NO